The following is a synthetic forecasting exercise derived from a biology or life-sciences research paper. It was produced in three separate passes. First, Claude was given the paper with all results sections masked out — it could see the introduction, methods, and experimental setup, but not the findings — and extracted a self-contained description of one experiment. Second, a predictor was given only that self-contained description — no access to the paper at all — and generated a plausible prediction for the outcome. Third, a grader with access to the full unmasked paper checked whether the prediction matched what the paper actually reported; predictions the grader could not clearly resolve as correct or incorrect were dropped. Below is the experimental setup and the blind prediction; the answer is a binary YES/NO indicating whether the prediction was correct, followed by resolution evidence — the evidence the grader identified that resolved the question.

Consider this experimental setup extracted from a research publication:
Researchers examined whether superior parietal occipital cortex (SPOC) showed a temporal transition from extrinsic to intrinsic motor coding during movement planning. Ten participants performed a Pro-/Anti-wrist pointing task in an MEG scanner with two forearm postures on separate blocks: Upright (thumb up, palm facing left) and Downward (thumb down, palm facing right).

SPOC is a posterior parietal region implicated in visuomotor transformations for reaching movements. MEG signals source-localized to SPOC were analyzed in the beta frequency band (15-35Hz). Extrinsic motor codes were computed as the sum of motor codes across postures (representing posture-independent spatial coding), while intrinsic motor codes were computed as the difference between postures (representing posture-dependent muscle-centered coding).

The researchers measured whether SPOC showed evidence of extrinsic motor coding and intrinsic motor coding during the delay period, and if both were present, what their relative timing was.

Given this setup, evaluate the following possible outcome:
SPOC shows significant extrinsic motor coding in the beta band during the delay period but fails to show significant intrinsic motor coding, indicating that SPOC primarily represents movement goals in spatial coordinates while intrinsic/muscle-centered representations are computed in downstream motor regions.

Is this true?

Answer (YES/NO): NO